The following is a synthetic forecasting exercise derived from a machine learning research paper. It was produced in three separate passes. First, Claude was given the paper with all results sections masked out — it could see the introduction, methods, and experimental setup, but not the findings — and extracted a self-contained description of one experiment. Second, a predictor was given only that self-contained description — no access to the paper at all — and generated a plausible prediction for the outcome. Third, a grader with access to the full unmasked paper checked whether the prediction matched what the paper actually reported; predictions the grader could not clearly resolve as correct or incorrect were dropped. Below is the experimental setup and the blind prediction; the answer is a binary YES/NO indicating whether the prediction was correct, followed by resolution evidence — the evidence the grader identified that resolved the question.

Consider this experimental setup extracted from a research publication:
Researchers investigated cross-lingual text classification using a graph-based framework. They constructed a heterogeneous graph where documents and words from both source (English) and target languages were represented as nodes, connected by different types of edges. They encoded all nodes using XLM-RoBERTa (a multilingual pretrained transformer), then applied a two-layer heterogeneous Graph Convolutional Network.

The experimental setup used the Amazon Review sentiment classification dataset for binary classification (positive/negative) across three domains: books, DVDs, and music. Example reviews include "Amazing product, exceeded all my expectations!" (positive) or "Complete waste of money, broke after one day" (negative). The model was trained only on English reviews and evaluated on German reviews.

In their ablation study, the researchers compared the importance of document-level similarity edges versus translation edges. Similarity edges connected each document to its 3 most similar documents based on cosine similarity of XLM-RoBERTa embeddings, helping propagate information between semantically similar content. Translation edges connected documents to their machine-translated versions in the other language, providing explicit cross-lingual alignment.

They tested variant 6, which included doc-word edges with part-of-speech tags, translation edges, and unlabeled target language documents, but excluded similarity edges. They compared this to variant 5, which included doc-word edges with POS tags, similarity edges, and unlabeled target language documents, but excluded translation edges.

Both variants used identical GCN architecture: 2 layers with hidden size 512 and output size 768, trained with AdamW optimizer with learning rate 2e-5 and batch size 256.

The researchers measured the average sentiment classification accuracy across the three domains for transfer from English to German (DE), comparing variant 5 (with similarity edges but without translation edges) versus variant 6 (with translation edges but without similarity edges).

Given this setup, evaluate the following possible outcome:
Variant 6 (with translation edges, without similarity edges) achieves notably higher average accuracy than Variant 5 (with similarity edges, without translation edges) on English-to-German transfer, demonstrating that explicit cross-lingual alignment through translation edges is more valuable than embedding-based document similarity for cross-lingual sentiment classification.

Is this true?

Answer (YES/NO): NO